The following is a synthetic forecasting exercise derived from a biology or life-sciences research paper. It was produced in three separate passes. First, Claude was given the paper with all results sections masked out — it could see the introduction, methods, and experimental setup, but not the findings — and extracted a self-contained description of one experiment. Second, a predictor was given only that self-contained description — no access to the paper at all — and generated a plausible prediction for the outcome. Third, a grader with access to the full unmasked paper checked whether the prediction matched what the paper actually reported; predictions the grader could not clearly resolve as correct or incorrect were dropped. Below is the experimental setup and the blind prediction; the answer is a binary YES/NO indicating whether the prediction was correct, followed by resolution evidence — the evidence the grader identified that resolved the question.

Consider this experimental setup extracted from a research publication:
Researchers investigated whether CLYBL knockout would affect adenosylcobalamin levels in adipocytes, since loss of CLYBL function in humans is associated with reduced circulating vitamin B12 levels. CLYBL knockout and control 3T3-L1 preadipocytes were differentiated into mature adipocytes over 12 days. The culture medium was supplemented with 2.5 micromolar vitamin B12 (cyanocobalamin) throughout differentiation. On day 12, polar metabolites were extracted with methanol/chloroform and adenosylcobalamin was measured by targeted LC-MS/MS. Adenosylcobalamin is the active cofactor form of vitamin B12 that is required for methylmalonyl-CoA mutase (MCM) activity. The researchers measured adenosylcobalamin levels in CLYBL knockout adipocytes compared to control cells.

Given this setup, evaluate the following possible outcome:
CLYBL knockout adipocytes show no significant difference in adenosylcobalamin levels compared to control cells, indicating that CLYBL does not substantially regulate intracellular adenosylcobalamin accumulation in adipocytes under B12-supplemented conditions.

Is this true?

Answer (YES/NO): NO